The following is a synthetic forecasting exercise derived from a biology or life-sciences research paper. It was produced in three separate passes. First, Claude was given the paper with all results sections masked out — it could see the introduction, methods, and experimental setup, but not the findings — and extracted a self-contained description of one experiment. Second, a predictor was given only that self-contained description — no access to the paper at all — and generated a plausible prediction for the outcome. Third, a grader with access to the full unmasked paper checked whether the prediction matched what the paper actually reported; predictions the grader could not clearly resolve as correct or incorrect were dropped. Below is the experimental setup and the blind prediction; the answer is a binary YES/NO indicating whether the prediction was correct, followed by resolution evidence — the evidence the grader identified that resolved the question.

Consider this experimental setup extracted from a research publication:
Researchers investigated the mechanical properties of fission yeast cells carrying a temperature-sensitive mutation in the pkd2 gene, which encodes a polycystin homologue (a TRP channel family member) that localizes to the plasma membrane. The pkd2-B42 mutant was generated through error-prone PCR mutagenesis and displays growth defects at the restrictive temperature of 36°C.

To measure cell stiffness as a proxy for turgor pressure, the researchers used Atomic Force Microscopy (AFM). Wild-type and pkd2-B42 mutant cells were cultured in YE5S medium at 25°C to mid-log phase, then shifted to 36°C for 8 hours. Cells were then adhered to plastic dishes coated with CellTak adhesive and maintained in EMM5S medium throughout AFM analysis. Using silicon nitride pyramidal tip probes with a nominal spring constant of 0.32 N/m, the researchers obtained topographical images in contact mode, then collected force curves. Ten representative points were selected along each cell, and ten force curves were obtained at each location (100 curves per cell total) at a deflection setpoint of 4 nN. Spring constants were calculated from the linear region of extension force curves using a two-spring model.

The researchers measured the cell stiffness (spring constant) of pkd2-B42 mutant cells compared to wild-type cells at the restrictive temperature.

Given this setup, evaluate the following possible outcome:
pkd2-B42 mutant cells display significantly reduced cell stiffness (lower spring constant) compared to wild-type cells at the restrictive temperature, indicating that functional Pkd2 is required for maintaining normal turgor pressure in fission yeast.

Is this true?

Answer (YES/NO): YES